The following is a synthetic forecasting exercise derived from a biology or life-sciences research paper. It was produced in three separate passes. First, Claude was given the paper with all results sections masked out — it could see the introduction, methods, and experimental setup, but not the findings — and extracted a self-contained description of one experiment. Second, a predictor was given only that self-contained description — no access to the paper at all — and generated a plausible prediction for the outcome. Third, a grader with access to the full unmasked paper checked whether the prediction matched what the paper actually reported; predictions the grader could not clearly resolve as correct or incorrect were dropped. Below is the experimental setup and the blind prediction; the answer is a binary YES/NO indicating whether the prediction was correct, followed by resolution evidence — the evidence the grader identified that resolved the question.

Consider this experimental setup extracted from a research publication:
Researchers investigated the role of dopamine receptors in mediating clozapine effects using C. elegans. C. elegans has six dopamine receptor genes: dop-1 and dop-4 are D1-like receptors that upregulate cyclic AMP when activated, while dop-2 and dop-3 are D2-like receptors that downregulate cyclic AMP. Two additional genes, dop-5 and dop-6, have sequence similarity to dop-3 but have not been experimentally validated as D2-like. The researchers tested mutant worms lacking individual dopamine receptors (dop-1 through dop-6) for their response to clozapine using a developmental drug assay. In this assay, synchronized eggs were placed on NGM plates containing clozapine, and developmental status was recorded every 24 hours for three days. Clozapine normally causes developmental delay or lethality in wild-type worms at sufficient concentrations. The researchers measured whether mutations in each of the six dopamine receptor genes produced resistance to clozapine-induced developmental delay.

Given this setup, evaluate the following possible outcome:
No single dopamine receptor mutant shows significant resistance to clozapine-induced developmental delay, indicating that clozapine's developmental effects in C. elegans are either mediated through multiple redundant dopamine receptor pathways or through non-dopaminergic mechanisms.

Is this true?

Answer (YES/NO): NO